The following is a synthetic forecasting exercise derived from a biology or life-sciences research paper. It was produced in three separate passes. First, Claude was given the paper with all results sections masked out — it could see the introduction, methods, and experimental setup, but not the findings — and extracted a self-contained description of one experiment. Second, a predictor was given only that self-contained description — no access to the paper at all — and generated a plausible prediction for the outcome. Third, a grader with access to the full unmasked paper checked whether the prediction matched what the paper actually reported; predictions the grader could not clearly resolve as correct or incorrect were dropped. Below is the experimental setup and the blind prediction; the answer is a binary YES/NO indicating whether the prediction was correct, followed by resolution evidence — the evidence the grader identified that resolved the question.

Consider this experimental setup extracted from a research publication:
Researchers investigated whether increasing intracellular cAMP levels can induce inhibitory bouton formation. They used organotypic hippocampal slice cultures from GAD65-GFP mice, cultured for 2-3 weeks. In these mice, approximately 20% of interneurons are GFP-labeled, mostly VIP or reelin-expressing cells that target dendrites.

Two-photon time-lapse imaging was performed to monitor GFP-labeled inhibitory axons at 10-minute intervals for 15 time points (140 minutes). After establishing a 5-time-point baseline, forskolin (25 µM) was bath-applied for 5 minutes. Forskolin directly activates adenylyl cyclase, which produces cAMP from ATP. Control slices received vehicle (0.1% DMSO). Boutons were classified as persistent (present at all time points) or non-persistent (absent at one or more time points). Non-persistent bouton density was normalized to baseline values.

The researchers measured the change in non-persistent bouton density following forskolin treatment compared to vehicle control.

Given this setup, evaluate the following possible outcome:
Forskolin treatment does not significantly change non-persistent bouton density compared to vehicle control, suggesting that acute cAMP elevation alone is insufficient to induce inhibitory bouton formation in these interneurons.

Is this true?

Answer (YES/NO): NO